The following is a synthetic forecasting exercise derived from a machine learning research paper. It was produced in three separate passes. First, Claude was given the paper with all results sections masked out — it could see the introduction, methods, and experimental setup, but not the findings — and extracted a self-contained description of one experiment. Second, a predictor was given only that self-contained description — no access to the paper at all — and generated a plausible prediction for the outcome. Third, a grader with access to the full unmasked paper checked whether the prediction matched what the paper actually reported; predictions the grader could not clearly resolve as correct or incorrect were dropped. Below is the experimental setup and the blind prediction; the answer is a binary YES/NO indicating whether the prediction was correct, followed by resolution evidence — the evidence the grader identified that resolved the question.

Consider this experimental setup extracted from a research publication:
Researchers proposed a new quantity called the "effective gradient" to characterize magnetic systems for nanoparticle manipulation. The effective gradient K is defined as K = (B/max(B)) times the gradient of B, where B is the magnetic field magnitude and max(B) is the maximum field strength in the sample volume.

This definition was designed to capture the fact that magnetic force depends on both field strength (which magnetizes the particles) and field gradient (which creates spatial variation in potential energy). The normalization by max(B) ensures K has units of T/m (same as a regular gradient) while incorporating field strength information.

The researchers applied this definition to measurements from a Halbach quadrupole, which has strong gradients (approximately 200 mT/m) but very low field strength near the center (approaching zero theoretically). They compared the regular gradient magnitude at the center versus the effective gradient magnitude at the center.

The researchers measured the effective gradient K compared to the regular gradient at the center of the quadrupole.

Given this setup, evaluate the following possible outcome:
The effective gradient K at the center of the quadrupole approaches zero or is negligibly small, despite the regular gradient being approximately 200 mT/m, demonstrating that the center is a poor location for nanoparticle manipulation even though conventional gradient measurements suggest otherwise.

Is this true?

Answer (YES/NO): YES